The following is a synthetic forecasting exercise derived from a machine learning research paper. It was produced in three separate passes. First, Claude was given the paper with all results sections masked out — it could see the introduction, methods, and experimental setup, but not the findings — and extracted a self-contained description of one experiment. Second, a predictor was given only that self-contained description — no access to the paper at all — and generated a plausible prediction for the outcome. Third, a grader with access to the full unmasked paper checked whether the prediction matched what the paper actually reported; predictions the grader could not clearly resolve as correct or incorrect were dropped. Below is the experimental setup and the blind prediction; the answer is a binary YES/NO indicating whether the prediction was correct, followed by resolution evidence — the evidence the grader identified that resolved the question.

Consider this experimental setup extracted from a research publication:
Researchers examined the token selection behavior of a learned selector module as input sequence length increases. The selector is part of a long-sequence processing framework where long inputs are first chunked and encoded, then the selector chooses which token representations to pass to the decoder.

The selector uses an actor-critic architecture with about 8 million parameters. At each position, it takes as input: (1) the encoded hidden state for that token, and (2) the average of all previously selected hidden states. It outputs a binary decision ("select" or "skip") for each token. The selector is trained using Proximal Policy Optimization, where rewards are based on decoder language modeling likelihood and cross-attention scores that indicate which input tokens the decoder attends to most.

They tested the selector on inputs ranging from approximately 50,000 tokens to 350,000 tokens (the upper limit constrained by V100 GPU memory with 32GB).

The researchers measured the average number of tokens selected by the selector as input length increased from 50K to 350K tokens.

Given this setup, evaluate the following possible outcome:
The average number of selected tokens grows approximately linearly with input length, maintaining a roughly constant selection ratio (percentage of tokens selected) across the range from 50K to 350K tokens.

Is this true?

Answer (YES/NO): NO